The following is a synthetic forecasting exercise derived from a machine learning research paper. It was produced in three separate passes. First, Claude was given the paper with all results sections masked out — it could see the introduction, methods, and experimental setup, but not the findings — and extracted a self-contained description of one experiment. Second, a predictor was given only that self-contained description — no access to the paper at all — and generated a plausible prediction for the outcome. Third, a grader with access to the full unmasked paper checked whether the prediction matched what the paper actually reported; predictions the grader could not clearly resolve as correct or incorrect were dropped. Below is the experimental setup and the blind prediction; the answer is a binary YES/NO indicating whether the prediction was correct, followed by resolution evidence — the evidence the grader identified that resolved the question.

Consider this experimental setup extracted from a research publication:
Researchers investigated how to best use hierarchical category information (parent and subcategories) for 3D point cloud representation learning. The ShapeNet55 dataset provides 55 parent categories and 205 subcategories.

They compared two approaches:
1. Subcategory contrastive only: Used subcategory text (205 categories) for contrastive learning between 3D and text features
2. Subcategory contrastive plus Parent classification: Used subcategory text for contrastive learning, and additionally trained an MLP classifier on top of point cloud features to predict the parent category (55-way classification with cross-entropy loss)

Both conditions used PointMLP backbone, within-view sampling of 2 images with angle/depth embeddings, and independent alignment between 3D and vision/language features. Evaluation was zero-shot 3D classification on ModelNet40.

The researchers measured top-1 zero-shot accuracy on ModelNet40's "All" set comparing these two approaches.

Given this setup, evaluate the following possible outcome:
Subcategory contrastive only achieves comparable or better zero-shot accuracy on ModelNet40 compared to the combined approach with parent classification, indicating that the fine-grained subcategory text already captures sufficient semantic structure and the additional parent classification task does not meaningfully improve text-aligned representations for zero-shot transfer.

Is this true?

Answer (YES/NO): NO